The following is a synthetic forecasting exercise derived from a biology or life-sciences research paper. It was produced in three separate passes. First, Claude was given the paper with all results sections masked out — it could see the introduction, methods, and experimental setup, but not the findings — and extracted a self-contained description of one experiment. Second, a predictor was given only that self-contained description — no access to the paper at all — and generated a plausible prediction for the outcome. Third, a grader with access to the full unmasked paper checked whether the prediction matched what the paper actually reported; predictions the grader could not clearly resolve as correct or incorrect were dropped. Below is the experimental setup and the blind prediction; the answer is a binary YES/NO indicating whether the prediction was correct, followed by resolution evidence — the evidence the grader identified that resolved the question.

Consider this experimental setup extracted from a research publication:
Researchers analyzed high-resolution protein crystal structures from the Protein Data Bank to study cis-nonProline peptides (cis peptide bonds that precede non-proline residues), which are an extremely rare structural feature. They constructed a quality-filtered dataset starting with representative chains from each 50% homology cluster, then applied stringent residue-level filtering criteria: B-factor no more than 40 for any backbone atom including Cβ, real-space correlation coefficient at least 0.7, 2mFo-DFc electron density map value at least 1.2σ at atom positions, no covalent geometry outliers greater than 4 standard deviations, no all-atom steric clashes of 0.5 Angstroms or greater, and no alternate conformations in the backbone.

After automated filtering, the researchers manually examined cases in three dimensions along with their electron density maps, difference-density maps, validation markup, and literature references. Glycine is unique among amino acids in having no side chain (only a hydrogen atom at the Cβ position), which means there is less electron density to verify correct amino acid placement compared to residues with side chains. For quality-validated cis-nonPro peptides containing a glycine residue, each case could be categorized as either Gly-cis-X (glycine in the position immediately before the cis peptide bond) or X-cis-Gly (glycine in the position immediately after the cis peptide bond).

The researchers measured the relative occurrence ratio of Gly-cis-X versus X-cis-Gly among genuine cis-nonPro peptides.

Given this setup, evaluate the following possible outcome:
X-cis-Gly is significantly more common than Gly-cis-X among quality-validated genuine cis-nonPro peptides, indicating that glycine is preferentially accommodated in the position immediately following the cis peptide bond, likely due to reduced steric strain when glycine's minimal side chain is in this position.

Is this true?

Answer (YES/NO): NO